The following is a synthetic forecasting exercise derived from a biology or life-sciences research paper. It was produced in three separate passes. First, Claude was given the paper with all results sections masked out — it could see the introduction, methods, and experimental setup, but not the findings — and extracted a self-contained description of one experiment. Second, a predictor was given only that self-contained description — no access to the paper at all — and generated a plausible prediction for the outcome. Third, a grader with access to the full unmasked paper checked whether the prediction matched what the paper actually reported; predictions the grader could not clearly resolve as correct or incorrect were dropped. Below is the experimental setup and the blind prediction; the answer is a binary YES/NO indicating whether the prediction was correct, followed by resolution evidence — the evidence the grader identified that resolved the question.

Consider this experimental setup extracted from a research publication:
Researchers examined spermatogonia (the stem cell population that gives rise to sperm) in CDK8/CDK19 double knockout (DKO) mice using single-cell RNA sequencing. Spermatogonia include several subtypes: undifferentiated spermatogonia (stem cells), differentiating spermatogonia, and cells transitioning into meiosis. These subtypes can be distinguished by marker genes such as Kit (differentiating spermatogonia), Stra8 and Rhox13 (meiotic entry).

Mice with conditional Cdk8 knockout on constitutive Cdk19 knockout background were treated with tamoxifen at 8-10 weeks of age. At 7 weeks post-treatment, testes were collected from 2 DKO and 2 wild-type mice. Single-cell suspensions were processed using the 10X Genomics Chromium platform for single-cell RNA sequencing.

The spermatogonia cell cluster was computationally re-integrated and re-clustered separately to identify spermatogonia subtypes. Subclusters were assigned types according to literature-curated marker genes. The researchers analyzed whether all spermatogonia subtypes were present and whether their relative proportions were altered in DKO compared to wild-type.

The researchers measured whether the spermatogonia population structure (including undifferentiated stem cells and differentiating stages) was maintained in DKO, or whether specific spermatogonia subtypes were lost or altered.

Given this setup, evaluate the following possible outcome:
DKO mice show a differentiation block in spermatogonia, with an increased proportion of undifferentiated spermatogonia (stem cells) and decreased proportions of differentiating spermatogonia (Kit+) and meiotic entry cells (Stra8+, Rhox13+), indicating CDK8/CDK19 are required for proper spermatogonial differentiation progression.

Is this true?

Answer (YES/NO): NO